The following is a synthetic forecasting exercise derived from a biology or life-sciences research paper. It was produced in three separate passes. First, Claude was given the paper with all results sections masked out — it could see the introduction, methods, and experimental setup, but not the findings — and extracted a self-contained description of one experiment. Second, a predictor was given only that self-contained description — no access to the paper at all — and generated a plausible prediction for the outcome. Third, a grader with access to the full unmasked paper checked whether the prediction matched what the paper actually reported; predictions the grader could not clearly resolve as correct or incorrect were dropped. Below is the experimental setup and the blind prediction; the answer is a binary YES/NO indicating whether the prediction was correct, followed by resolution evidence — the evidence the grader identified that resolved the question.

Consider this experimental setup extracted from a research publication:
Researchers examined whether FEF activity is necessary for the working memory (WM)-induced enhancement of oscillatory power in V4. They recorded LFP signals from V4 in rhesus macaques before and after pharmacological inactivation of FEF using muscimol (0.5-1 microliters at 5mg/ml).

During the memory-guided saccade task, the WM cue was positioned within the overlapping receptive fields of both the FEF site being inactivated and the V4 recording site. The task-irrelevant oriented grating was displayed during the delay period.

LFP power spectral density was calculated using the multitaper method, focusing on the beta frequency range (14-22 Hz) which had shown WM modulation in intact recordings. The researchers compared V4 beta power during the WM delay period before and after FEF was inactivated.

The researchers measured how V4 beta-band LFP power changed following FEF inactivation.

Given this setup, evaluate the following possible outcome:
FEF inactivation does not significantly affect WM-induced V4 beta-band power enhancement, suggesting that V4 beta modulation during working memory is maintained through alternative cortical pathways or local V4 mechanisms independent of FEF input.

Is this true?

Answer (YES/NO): NO